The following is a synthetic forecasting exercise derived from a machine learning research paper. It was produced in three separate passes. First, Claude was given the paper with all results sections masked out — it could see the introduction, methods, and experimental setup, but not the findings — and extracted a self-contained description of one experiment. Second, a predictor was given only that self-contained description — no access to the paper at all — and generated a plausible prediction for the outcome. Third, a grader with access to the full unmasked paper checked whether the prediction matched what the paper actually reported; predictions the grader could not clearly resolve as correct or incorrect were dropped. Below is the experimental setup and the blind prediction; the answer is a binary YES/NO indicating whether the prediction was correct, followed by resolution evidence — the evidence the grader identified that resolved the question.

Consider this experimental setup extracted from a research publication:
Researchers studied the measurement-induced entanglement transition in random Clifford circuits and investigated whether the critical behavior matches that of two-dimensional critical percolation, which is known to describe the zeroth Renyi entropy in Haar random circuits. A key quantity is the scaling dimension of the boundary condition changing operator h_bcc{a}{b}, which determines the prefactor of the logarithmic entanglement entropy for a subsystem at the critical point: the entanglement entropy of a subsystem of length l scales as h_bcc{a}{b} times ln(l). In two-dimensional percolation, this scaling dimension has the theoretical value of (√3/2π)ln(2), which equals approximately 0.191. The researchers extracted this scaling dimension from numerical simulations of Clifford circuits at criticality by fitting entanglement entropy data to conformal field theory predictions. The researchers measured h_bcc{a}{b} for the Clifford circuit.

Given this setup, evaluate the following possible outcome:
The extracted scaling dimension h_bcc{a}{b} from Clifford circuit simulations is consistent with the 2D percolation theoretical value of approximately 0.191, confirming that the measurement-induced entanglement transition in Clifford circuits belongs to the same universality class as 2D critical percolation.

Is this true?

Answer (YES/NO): NO